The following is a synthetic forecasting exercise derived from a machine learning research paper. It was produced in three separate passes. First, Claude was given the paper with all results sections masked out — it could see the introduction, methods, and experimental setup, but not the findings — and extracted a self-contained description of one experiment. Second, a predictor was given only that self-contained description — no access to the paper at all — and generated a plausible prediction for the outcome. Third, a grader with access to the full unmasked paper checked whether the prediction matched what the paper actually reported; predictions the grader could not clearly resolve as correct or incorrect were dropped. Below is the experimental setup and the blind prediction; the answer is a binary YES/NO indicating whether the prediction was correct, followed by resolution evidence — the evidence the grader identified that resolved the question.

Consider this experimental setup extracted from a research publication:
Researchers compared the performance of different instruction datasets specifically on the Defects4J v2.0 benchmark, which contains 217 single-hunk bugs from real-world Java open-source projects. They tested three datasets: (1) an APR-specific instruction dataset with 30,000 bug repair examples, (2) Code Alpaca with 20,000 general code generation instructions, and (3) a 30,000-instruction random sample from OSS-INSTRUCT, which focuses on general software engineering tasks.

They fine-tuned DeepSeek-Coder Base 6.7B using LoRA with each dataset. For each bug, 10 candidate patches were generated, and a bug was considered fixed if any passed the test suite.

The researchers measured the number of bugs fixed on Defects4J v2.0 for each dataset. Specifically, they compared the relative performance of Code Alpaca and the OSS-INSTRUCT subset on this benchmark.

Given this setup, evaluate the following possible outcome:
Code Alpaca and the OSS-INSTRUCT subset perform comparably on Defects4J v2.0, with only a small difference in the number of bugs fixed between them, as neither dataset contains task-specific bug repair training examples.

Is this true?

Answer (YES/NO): NO